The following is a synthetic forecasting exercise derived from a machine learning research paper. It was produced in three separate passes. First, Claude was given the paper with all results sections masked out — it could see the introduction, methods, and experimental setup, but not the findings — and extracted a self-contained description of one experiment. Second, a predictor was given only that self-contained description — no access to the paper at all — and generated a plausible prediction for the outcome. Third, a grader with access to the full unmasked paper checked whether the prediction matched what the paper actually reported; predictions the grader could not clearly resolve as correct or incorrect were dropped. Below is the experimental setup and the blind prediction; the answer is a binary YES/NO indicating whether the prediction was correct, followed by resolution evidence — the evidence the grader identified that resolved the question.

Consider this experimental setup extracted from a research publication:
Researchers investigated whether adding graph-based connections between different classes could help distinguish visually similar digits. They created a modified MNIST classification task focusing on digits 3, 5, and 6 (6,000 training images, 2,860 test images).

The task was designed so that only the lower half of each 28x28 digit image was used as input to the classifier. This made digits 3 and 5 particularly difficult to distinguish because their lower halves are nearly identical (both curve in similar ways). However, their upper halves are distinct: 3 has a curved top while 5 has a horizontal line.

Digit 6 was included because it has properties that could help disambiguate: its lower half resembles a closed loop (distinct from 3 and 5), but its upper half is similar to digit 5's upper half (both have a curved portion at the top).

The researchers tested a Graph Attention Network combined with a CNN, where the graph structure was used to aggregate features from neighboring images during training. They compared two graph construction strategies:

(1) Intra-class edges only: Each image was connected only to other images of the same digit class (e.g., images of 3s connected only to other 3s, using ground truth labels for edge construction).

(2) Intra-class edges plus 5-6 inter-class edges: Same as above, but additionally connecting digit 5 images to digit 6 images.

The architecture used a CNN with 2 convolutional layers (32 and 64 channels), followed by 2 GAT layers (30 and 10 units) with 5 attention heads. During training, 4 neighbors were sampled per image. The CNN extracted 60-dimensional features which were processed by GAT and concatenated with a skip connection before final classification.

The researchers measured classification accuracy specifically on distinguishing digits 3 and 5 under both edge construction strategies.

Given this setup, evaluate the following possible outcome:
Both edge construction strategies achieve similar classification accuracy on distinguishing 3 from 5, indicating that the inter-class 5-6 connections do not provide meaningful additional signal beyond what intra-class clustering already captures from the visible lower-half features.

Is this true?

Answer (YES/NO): NO